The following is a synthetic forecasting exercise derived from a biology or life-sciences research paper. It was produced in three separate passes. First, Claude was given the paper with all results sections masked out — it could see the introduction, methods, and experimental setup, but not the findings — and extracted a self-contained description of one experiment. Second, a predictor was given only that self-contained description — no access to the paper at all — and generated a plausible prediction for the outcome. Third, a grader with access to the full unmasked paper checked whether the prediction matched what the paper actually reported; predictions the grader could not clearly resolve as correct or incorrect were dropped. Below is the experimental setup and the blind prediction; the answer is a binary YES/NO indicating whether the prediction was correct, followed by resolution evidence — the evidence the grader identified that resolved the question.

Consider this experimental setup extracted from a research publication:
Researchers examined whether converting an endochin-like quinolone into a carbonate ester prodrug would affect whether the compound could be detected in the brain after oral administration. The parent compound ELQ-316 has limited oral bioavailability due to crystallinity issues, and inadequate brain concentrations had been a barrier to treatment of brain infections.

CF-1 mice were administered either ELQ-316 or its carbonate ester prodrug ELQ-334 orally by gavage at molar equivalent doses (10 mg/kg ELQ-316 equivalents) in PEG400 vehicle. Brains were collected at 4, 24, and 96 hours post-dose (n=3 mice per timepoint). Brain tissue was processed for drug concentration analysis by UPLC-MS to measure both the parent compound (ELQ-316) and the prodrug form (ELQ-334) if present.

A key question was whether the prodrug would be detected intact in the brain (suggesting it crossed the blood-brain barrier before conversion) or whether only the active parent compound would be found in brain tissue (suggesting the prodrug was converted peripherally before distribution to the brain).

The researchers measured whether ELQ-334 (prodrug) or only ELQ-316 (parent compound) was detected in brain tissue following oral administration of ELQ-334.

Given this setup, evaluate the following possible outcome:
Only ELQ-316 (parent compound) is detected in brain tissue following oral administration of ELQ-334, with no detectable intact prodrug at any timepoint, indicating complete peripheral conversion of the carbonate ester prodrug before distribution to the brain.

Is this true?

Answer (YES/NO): YES